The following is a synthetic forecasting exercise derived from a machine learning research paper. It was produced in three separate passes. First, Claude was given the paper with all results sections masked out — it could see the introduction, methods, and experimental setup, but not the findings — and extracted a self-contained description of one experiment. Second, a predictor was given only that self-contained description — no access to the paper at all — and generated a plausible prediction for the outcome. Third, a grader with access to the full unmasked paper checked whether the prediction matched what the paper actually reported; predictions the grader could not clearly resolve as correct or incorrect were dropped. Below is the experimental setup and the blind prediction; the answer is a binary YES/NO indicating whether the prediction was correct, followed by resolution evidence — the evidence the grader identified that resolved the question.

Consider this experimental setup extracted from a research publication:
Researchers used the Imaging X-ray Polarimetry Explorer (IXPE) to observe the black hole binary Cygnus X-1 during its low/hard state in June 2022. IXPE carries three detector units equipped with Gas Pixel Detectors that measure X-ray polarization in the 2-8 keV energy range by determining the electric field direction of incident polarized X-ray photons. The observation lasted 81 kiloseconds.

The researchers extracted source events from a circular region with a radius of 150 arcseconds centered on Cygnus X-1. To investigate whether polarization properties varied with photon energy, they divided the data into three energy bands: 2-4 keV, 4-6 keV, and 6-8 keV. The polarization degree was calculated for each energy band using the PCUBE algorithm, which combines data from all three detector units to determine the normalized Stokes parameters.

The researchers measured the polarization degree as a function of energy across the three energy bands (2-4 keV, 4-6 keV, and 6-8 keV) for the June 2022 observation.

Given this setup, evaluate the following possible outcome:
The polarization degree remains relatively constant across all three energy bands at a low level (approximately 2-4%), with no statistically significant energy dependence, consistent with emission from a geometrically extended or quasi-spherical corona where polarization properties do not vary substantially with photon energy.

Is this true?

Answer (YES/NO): YES